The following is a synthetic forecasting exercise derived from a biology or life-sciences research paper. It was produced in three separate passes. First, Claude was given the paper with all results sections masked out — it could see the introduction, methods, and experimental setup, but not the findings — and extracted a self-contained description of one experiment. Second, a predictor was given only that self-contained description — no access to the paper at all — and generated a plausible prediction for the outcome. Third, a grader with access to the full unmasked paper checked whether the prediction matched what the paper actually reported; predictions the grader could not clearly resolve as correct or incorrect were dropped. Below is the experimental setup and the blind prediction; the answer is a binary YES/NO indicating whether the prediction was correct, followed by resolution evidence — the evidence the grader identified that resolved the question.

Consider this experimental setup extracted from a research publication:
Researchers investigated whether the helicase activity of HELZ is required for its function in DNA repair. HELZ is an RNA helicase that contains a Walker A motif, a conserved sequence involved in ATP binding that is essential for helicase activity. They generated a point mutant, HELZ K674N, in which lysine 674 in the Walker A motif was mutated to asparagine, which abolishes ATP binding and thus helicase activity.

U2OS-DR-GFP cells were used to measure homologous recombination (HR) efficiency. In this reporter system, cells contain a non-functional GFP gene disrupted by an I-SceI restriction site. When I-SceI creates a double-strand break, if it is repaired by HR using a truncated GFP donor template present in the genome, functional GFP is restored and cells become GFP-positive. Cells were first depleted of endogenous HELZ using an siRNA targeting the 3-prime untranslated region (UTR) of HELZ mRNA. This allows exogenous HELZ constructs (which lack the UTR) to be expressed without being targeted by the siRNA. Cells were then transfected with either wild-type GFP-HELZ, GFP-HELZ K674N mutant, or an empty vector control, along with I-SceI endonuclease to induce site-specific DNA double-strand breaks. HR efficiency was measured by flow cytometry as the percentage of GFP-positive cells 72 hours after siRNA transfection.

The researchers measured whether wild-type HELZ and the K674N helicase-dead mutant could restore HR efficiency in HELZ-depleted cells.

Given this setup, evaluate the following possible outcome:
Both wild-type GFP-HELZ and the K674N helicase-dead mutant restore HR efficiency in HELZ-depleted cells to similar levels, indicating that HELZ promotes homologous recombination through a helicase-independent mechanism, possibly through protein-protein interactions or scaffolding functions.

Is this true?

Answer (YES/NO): NO